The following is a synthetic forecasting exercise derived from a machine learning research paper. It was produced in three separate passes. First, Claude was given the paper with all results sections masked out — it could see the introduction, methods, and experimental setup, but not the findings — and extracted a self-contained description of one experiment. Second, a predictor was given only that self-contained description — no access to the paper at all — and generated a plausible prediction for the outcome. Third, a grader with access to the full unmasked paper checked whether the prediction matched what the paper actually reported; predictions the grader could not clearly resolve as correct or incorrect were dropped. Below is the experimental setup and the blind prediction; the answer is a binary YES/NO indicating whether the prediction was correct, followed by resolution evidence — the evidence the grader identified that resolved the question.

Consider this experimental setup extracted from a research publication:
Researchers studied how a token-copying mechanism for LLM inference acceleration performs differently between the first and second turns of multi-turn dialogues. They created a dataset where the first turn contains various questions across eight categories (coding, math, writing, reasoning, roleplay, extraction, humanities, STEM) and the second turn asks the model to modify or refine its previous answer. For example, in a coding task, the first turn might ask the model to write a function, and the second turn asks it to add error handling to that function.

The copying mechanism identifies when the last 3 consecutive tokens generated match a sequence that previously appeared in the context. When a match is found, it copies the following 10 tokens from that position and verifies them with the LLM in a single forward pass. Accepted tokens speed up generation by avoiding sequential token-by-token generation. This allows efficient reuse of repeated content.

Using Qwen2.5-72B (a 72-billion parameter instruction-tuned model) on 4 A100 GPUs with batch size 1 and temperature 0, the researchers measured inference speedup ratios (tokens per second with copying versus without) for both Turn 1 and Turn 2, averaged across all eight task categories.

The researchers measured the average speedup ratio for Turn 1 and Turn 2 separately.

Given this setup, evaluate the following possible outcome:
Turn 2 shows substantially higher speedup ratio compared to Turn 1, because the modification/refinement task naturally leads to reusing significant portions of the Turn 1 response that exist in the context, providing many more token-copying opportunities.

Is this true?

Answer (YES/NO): YES